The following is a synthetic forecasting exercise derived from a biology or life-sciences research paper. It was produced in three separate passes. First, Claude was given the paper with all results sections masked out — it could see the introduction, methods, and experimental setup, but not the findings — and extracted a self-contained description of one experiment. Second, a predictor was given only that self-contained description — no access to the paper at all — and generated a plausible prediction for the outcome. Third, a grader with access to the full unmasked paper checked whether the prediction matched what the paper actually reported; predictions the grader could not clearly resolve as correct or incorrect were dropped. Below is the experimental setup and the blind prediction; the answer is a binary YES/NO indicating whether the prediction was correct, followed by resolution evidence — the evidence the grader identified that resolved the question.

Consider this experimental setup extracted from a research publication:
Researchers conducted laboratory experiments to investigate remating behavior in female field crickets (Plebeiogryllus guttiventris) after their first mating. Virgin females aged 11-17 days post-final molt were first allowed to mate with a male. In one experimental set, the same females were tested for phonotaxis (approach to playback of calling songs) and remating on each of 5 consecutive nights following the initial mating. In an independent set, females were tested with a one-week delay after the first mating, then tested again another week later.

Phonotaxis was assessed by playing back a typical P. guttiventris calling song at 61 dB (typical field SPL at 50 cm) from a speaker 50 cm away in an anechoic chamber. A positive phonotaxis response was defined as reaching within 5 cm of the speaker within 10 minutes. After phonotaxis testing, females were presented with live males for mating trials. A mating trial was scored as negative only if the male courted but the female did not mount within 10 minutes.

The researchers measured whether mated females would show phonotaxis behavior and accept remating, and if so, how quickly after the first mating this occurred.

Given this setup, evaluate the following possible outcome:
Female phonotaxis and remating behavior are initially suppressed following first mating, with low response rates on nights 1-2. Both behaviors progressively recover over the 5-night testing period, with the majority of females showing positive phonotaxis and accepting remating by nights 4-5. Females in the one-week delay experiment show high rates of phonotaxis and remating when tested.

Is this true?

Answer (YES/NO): NO